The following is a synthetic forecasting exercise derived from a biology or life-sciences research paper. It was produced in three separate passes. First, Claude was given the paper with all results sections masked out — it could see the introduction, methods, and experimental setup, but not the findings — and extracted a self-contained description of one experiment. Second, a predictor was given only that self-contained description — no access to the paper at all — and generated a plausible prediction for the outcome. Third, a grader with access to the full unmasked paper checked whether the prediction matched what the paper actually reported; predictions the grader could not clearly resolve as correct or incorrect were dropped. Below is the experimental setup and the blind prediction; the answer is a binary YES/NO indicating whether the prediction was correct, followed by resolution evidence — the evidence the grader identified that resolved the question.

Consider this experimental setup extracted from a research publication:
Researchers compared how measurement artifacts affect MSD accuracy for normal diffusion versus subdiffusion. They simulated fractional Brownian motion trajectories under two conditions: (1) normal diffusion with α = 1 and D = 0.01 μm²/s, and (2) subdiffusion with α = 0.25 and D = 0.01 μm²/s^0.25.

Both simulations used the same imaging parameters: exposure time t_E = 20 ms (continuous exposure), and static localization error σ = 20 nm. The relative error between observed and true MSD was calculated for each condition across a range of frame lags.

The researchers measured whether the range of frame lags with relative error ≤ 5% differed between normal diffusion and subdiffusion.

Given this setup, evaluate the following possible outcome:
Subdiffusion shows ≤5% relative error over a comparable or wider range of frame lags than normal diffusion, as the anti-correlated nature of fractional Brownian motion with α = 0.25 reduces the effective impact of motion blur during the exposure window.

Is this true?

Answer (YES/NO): NO